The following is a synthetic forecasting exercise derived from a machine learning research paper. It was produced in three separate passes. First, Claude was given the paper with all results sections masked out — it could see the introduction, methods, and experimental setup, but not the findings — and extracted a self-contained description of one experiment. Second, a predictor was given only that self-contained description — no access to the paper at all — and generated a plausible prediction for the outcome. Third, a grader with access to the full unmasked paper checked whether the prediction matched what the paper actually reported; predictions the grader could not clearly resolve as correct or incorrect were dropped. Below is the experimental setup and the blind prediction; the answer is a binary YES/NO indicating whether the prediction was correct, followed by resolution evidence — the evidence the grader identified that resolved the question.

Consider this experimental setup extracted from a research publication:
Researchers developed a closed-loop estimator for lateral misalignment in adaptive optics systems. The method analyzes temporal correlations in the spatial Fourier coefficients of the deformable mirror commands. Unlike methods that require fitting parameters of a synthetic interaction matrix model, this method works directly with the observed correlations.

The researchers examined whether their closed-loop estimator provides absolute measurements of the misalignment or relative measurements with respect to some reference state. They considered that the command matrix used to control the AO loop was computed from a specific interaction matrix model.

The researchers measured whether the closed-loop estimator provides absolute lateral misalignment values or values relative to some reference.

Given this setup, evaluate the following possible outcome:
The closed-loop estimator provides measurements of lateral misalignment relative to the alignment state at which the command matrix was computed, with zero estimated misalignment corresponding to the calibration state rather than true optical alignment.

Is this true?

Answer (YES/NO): YES